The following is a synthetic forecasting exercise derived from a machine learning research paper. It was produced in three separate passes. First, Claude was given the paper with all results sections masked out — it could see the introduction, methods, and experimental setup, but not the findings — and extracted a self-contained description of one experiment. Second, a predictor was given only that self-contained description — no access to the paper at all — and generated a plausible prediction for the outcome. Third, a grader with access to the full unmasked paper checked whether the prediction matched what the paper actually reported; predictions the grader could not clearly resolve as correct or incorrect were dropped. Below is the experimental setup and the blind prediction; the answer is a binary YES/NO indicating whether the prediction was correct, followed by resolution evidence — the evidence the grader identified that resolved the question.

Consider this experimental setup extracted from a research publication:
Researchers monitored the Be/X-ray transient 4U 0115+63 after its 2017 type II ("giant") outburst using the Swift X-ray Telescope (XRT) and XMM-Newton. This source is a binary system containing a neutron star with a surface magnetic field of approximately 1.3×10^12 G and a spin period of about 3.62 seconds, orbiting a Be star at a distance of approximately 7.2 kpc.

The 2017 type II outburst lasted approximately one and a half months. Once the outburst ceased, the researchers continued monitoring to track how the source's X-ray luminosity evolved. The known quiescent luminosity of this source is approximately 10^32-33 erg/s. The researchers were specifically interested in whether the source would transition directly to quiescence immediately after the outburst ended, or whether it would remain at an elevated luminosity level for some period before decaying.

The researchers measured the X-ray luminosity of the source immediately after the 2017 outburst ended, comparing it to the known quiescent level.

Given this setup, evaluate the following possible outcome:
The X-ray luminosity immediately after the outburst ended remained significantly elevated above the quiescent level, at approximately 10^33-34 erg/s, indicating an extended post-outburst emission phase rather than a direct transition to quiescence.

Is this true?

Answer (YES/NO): YES